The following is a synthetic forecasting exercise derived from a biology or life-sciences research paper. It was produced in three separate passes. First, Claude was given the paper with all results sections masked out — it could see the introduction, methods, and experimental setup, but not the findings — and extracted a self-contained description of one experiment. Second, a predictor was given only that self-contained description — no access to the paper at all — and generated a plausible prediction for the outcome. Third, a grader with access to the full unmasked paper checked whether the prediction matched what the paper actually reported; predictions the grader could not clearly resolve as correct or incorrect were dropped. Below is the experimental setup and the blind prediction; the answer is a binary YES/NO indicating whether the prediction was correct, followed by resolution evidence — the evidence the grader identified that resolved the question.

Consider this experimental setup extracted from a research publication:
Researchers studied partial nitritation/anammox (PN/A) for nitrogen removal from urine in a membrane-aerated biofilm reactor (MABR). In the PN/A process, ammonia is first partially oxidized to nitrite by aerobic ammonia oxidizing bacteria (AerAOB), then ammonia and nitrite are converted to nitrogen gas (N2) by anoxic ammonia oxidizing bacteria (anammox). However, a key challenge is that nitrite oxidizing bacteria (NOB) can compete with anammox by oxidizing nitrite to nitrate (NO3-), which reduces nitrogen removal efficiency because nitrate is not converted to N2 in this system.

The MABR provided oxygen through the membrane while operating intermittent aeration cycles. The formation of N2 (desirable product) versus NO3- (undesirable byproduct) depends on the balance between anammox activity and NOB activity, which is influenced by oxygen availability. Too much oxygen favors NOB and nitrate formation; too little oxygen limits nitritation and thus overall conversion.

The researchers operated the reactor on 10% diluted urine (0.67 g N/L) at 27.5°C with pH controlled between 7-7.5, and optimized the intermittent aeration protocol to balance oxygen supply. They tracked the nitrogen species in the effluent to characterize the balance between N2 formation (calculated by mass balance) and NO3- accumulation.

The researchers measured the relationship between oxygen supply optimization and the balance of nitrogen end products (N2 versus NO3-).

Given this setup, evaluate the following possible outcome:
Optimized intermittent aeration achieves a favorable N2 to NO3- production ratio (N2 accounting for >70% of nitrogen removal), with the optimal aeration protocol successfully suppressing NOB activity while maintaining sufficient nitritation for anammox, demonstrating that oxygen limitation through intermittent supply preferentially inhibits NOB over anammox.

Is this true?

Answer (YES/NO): YES